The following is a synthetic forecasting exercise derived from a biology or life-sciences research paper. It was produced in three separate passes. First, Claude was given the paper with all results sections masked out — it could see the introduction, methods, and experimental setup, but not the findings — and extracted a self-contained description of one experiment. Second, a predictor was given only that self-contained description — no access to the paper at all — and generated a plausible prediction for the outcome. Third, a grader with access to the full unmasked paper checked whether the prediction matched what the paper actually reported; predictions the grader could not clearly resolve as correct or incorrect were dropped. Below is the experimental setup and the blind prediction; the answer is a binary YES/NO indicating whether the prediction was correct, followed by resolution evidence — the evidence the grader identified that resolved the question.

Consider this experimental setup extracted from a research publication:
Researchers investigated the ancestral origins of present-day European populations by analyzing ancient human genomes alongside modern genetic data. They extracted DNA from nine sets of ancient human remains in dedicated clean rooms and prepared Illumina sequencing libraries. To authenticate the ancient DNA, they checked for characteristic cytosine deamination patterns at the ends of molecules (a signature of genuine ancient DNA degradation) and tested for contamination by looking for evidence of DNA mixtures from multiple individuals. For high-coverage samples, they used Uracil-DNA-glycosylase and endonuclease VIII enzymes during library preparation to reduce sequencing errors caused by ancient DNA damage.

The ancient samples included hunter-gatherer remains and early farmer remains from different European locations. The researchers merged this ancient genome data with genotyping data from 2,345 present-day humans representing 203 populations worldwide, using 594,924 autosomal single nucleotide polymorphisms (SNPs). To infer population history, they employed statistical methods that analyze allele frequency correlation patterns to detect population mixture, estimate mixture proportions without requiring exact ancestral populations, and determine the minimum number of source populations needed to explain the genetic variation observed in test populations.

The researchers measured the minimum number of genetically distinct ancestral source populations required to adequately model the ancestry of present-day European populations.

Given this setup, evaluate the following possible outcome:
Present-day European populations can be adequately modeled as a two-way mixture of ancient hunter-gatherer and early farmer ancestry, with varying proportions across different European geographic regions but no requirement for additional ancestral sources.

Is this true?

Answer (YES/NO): NO